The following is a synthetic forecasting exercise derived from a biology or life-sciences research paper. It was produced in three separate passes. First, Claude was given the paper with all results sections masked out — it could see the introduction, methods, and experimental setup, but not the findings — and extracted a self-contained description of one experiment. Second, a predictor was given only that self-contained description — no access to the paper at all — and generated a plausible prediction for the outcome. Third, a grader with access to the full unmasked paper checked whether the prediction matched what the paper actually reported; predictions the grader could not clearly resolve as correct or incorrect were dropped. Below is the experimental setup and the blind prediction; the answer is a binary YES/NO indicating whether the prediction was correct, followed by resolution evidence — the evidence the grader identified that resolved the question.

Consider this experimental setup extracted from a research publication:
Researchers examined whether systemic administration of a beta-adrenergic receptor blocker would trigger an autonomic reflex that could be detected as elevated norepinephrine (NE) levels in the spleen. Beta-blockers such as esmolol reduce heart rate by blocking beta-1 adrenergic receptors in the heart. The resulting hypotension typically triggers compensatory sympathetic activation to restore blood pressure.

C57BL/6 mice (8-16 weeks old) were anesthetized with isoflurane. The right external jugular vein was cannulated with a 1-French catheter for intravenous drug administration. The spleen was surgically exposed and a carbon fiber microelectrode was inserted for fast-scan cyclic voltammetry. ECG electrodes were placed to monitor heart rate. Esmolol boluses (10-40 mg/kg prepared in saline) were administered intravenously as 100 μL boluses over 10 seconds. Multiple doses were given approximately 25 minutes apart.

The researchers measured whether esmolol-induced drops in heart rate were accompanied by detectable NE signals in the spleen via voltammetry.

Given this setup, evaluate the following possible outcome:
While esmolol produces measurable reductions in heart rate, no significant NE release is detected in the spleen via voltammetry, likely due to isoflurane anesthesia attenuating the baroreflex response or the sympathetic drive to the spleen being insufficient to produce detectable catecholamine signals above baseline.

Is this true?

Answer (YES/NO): NO